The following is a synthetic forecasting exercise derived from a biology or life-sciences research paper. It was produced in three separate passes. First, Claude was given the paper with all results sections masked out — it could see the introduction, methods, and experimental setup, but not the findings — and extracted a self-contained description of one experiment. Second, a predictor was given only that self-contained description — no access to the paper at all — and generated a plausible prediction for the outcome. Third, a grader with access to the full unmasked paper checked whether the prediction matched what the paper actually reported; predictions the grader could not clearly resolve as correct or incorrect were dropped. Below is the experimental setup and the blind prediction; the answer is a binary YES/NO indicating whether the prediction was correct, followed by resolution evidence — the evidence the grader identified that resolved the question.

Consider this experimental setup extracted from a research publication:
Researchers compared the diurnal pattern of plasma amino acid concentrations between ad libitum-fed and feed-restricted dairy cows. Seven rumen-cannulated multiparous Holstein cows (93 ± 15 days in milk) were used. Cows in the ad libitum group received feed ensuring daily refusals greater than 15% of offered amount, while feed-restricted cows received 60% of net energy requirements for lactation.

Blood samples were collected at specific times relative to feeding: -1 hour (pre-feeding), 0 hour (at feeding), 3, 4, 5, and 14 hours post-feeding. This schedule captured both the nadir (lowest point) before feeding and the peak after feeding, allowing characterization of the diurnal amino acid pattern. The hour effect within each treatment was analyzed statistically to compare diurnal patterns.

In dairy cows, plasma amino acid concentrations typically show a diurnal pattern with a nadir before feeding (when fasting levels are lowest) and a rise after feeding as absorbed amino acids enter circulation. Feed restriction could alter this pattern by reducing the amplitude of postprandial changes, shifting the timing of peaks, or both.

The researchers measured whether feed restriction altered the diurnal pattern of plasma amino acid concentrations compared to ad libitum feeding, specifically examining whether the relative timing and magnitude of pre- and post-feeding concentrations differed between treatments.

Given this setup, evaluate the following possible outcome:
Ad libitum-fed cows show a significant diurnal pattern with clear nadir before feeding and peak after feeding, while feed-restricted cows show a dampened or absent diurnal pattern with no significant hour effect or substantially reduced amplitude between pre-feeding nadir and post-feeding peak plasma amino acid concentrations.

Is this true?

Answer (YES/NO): NO